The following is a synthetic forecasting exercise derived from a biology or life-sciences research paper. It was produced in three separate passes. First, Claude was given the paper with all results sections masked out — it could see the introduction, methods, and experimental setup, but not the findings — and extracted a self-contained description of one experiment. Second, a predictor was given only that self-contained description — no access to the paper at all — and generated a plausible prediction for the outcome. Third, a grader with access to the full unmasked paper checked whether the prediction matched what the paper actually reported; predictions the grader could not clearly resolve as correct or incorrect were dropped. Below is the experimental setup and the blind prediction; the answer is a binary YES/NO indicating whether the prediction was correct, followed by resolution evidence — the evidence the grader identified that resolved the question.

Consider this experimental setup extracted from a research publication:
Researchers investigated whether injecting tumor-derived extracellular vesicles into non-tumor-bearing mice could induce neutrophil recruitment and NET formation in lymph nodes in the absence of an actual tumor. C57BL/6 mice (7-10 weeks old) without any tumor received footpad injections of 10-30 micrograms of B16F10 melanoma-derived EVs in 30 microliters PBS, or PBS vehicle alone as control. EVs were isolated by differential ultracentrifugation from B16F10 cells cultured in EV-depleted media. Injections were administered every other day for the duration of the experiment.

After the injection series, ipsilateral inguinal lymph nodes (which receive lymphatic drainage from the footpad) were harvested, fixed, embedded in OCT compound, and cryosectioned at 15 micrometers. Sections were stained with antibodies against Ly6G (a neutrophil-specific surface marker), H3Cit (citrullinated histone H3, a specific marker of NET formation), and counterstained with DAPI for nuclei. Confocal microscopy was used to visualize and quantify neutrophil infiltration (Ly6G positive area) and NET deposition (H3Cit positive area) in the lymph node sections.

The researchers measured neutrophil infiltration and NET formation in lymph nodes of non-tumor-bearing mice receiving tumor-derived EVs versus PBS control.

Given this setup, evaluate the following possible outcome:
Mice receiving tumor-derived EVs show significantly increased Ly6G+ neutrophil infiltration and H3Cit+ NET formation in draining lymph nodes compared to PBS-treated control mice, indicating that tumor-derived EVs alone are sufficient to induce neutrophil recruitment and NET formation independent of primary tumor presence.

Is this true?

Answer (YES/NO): YES